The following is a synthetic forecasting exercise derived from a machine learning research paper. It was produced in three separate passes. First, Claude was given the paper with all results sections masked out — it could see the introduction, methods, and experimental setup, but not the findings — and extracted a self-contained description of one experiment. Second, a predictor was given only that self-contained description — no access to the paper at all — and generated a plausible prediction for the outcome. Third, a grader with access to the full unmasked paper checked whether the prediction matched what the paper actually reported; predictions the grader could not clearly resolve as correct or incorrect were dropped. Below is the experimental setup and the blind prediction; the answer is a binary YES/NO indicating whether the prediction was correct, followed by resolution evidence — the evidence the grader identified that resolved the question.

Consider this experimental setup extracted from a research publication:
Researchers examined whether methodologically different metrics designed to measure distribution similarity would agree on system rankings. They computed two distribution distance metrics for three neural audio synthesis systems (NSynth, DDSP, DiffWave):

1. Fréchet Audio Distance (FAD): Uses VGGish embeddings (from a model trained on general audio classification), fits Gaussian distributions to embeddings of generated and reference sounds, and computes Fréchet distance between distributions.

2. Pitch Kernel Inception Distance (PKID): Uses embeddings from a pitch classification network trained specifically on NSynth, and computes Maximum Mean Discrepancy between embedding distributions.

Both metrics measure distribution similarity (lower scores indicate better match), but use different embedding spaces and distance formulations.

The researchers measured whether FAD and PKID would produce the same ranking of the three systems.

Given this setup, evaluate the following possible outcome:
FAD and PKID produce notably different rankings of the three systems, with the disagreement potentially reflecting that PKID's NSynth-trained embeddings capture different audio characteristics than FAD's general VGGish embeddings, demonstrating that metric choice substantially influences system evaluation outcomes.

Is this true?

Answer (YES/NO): YES